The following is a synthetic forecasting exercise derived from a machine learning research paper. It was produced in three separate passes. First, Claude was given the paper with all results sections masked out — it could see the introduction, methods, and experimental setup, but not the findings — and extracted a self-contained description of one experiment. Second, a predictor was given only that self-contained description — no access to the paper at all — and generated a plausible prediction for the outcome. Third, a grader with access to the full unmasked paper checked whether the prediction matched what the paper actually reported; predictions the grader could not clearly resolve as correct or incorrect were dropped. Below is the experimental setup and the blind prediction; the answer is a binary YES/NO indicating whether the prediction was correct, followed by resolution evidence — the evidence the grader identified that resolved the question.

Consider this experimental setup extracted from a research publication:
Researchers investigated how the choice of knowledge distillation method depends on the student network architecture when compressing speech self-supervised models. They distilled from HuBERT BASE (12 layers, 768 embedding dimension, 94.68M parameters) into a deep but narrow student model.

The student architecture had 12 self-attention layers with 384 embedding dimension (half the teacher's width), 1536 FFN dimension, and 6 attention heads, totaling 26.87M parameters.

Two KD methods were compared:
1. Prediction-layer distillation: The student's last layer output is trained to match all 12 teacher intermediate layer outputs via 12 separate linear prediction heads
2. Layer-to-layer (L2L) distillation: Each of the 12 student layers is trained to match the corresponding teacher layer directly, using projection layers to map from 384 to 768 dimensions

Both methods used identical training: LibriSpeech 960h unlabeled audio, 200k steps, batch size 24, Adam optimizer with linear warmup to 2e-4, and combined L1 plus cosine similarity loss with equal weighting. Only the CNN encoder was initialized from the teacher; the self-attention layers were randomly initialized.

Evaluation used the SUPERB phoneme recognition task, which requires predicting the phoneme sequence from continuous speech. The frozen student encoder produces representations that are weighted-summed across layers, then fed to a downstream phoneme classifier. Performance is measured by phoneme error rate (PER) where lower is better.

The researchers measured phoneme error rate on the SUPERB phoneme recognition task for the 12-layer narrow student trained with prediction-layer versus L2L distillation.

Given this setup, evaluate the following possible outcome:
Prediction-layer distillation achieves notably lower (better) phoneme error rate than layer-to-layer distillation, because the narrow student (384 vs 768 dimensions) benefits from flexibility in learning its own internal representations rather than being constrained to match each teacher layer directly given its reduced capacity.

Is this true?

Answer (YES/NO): NO